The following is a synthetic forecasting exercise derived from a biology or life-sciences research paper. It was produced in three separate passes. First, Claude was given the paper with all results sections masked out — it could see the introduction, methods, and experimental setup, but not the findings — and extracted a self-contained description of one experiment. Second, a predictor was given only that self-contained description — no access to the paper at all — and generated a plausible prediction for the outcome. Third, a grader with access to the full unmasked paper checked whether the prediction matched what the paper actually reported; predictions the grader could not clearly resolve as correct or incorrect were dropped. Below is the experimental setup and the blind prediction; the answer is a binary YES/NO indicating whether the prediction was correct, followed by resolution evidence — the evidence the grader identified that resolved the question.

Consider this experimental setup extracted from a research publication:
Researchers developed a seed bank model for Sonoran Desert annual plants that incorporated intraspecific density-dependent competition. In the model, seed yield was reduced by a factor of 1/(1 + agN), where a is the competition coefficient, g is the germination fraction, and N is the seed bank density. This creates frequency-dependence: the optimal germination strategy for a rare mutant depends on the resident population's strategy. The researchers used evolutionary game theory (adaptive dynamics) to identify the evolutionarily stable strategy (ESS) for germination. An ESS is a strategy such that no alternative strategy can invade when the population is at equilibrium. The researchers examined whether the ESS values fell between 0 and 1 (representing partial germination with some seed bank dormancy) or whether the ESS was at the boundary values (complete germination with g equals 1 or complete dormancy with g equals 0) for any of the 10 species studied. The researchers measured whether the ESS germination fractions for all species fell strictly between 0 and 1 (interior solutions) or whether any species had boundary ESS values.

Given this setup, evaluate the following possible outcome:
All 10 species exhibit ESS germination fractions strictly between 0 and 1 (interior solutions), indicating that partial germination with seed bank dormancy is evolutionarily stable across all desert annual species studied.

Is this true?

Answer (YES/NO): YES